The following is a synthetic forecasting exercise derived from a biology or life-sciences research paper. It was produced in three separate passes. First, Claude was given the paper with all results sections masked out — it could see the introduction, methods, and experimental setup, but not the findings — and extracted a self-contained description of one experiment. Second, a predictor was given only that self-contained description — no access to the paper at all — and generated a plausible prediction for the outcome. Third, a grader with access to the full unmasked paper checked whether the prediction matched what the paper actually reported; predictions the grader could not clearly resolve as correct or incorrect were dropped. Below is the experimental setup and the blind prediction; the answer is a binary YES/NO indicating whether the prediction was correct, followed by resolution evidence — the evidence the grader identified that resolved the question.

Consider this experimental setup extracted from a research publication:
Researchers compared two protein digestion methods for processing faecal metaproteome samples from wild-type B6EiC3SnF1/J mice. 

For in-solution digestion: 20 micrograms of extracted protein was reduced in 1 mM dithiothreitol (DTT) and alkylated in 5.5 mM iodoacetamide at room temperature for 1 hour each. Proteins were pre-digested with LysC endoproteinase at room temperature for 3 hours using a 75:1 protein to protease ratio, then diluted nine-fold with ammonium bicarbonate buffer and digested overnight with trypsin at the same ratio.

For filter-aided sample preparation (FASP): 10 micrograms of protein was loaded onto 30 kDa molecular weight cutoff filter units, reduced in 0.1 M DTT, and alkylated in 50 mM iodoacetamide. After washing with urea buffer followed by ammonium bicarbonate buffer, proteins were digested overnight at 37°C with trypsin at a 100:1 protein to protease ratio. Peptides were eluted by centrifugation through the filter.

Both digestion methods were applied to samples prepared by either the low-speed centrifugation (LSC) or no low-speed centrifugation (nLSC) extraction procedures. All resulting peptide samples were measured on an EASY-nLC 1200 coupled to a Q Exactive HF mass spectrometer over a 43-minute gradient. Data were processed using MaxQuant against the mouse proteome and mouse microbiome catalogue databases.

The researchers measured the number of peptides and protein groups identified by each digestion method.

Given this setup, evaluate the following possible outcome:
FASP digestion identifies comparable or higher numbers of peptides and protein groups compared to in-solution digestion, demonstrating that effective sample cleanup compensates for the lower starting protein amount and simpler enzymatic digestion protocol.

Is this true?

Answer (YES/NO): NO